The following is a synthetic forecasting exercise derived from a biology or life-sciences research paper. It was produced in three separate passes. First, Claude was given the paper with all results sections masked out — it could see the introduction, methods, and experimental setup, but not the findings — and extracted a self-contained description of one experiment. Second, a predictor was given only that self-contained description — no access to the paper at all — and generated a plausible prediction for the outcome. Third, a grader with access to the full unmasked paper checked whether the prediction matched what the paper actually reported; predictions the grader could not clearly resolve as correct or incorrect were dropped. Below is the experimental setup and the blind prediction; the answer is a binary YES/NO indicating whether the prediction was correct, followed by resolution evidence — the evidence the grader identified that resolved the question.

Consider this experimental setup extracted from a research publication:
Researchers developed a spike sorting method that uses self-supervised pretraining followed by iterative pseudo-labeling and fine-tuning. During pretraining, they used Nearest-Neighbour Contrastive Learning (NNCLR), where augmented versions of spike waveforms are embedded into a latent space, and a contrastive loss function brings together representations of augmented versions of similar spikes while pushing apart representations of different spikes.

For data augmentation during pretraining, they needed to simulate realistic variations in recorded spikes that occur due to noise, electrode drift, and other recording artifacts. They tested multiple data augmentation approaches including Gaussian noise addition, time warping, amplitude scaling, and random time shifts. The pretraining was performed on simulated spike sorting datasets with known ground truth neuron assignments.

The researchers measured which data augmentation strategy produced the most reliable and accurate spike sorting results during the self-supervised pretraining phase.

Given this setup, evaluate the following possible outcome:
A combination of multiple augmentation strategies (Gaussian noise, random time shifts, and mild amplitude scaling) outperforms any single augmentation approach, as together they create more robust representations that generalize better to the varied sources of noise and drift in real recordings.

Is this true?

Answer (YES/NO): NO